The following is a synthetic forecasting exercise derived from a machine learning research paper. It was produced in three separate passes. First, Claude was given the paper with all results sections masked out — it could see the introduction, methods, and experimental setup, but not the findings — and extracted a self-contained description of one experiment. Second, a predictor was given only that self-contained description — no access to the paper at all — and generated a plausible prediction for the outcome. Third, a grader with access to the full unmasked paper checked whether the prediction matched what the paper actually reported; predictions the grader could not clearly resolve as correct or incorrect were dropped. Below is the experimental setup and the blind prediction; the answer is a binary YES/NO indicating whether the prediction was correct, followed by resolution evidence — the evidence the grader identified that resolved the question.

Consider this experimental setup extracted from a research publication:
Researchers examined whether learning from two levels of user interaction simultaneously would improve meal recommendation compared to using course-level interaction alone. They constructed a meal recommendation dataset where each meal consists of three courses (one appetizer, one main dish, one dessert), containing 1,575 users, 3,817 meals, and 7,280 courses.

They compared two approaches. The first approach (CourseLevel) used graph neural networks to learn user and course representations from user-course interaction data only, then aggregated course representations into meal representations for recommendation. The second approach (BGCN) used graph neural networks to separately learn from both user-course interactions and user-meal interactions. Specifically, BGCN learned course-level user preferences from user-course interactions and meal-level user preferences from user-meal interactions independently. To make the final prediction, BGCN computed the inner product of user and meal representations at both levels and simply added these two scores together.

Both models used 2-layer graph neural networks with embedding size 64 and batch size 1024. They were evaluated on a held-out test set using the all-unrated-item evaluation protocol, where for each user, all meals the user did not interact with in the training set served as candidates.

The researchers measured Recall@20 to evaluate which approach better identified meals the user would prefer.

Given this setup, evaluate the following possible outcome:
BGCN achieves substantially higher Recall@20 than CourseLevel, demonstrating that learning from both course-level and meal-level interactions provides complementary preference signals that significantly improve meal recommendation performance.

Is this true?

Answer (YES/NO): NO